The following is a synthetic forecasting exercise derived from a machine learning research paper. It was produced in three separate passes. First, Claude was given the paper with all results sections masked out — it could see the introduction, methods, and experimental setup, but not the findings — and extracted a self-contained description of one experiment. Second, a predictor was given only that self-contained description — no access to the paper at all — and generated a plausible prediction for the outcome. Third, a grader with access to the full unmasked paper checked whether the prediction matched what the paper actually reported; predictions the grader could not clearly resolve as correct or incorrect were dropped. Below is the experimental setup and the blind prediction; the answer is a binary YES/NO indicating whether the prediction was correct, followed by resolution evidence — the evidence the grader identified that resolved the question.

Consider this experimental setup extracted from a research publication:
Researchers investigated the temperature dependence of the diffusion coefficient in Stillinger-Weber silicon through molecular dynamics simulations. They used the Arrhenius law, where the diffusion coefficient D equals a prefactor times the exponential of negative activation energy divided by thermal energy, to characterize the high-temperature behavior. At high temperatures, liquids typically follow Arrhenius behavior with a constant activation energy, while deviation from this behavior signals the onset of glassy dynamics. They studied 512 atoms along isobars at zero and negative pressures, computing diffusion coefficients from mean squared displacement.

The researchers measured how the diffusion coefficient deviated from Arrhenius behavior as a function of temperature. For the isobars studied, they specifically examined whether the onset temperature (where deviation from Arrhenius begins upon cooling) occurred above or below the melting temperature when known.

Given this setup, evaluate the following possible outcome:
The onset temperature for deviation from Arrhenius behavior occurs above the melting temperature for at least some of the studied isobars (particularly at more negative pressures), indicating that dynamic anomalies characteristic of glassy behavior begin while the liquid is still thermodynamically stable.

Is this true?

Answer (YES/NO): NO